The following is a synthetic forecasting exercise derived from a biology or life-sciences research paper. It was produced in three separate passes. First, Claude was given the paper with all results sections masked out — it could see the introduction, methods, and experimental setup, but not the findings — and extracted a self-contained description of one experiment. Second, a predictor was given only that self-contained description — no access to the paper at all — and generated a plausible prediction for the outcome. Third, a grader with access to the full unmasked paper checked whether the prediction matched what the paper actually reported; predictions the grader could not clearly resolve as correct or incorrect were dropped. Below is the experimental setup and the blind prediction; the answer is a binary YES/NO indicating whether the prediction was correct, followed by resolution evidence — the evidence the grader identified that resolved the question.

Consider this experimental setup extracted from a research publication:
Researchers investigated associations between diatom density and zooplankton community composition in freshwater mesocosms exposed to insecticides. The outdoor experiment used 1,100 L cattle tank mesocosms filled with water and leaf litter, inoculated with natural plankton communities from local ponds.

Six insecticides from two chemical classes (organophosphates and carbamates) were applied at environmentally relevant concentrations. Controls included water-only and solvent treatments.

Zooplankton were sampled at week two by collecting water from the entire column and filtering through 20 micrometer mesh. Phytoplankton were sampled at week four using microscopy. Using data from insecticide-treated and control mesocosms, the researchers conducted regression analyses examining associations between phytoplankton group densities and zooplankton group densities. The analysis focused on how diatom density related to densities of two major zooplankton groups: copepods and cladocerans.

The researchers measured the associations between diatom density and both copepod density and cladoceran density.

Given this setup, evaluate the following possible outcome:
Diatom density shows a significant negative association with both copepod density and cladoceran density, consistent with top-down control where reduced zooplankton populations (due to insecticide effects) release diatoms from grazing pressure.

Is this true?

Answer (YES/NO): NO